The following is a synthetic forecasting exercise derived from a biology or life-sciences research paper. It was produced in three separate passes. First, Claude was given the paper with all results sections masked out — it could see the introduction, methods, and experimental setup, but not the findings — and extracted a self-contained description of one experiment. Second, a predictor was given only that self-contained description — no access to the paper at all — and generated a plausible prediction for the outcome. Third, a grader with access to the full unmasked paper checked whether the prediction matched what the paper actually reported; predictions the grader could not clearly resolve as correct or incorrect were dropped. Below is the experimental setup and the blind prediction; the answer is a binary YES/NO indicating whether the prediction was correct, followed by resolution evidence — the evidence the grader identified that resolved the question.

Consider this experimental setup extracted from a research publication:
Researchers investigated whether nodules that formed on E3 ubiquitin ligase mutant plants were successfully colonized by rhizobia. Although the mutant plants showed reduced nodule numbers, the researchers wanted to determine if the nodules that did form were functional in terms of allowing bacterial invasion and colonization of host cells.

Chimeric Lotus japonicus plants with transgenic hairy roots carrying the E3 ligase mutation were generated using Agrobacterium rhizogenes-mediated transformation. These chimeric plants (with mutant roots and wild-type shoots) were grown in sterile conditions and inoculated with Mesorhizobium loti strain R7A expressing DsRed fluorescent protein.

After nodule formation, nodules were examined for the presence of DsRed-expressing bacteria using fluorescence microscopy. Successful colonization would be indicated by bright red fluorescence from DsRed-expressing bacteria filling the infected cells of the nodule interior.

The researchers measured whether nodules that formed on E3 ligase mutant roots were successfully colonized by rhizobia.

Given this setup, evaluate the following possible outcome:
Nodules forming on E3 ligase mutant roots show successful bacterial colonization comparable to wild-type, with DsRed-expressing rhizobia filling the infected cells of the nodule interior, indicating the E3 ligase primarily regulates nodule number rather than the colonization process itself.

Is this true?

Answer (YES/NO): YES